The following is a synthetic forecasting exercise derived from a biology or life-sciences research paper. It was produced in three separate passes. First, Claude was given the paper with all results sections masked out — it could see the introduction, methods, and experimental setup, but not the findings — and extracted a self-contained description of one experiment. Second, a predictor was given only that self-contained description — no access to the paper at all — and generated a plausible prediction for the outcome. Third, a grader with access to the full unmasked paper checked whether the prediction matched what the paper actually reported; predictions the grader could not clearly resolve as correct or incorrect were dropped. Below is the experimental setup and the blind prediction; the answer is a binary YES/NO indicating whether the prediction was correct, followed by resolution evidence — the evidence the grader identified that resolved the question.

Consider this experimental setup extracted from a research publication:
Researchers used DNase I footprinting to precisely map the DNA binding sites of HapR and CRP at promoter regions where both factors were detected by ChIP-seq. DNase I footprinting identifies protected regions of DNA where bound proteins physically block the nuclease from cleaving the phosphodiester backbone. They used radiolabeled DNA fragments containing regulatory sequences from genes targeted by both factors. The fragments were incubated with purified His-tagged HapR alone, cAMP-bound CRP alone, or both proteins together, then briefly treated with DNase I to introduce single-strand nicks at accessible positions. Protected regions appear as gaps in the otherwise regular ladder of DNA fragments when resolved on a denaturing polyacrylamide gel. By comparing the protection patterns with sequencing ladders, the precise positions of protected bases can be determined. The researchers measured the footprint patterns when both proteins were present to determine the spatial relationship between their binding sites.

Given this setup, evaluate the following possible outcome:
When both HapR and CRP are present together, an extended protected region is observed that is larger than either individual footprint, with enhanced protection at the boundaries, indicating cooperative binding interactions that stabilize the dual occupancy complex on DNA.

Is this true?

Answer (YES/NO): NO